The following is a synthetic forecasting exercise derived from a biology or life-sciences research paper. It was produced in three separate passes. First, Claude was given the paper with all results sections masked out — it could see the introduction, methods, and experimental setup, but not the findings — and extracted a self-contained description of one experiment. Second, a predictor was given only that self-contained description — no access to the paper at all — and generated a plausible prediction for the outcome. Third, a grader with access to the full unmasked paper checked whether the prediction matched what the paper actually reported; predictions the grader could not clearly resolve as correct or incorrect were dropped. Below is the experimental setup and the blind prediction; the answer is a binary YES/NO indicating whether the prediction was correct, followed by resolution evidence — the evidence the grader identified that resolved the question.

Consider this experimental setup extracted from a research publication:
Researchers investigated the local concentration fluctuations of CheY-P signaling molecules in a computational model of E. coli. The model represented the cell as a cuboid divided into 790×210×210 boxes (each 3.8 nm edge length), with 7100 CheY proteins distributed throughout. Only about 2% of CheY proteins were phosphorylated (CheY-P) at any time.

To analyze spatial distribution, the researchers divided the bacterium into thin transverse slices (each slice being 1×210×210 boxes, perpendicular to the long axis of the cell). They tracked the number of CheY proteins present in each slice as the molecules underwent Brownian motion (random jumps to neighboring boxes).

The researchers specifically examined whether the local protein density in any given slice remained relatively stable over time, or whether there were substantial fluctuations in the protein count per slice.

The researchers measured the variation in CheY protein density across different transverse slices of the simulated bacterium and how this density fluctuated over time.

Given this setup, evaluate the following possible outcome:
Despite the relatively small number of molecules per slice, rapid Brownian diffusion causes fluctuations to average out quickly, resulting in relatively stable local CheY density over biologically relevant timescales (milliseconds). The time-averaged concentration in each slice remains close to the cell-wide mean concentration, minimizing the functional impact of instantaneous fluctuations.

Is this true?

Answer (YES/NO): NO